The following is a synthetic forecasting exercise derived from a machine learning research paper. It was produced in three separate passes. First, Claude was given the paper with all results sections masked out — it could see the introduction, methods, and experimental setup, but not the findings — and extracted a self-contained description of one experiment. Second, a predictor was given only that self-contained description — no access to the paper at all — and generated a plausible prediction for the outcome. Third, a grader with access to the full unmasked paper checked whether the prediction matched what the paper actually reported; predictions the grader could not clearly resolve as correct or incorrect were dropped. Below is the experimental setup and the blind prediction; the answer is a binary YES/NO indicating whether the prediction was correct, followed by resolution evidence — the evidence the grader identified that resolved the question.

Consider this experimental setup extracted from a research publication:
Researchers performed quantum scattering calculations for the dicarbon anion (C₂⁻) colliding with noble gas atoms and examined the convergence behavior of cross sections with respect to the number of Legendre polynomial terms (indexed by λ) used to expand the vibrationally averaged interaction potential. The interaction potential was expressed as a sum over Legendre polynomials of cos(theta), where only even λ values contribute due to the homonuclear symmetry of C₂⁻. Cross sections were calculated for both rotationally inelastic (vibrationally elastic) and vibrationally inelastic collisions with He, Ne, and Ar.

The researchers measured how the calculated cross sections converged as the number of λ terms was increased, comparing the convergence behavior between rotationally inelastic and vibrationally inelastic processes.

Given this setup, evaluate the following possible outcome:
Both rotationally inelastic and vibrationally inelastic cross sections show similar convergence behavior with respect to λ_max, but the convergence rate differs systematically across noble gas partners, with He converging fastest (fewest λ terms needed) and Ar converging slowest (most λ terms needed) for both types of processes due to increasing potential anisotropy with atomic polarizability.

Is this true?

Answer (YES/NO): NO